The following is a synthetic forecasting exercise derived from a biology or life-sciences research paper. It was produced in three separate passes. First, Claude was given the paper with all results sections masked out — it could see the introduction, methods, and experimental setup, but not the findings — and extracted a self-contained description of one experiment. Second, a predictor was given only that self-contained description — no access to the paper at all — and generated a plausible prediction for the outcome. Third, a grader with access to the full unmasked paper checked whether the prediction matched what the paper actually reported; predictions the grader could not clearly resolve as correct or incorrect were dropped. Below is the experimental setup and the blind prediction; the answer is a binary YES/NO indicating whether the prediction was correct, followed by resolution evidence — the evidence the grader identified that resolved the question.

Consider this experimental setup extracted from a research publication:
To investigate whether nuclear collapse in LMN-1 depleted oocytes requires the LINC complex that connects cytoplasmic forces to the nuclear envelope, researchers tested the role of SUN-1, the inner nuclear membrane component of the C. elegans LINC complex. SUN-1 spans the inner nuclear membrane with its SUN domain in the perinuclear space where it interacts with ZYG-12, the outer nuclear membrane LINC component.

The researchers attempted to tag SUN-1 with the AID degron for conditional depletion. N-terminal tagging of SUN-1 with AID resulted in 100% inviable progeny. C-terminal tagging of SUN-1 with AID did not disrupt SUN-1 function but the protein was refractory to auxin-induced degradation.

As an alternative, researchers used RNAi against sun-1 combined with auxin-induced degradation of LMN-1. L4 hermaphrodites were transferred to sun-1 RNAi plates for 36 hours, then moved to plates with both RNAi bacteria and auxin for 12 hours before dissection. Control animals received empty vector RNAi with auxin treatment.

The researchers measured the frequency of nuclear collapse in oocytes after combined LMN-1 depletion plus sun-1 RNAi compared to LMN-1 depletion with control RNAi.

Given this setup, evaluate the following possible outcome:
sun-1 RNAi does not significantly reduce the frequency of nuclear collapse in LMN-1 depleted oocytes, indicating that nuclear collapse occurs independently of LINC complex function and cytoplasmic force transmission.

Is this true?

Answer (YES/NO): NO